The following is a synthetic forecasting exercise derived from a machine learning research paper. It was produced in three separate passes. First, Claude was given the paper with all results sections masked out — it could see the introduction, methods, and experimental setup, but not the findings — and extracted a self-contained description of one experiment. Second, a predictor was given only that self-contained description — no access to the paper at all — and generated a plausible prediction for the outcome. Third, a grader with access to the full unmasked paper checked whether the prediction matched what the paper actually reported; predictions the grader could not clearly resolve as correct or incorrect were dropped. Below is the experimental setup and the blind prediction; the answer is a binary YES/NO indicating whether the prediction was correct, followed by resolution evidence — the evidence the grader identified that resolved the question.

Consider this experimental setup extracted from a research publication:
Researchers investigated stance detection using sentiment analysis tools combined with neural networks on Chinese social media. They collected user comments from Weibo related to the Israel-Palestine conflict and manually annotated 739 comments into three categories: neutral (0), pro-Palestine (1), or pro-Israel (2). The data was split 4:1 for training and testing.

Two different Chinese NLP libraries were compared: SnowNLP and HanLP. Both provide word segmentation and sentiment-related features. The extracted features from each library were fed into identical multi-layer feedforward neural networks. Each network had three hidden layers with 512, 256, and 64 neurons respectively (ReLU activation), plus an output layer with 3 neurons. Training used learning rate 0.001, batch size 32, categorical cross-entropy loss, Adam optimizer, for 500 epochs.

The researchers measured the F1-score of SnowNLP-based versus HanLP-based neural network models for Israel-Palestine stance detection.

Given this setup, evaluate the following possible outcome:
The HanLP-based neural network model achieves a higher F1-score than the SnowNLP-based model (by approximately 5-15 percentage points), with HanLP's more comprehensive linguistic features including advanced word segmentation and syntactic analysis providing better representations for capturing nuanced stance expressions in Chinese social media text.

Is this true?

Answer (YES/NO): NO